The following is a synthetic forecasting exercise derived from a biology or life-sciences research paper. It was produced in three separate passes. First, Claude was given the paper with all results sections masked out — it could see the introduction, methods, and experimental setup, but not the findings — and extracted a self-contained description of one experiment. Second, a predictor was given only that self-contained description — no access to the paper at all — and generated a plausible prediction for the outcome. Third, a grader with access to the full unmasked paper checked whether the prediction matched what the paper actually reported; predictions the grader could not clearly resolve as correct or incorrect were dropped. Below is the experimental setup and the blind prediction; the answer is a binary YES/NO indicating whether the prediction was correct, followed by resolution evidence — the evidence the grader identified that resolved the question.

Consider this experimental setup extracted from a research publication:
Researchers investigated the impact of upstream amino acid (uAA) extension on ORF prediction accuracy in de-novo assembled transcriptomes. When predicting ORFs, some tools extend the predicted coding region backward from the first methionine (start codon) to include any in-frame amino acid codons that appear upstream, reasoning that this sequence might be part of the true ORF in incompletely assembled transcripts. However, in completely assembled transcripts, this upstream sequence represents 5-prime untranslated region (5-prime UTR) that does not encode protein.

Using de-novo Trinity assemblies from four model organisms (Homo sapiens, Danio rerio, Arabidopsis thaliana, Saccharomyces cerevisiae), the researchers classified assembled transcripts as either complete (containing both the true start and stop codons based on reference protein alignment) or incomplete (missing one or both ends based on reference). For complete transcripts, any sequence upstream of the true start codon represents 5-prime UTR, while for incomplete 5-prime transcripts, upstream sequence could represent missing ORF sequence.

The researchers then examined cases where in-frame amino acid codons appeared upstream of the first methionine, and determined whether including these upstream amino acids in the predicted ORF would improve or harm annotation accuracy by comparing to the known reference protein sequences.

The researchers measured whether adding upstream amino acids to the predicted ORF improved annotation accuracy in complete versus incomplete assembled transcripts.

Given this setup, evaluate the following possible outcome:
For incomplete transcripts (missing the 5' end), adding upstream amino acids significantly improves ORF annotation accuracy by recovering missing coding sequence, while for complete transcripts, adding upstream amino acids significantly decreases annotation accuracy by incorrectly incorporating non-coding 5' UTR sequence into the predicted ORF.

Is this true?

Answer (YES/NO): YES